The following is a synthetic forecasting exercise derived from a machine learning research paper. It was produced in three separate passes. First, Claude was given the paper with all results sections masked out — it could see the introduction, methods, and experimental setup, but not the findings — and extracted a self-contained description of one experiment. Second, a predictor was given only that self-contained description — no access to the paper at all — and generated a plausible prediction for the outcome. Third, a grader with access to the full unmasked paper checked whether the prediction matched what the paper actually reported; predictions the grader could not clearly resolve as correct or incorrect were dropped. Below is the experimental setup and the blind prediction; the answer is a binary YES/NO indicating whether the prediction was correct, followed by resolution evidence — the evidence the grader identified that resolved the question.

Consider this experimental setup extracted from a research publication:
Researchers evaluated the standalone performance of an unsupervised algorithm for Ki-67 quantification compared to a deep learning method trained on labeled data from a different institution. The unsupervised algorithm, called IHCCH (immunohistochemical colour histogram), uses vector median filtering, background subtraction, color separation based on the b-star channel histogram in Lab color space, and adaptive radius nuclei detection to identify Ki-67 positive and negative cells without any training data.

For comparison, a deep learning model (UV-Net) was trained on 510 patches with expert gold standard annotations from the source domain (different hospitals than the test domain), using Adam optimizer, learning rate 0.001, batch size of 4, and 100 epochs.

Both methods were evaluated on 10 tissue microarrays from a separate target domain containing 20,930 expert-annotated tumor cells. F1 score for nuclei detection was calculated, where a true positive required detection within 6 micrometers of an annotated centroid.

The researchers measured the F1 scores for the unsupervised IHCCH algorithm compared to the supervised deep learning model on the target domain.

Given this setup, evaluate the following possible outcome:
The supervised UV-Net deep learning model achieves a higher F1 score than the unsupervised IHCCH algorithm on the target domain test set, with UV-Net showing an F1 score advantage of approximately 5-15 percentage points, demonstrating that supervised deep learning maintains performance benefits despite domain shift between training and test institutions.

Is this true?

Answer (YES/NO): YES